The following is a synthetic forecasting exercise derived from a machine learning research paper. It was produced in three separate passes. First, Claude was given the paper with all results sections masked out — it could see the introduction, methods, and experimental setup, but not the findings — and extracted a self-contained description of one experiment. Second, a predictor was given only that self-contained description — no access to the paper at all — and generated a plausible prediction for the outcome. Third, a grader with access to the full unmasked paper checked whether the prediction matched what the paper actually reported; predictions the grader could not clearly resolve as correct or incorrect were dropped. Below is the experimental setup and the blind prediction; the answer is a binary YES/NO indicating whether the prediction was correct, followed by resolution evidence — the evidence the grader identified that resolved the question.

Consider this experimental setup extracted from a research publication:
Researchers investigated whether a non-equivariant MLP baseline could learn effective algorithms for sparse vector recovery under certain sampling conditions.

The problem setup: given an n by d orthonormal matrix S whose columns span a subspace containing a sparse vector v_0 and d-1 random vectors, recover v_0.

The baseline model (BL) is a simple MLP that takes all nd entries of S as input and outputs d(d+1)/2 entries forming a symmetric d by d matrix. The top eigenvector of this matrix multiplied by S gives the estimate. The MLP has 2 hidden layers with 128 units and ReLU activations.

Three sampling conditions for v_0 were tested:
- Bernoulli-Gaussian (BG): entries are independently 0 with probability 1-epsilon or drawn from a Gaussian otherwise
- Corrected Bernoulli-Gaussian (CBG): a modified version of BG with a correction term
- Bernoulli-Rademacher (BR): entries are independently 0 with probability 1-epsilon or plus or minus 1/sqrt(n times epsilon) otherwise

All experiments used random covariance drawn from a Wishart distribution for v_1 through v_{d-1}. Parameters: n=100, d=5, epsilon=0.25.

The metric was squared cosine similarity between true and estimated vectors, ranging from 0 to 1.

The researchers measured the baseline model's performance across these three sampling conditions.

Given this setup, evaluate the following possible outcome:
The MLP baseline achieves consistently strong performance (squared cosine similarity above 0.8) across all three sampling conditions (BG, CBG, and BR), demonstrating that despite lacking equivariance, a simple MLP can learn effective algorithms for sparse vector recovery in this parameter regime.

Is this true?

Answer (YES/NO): NO